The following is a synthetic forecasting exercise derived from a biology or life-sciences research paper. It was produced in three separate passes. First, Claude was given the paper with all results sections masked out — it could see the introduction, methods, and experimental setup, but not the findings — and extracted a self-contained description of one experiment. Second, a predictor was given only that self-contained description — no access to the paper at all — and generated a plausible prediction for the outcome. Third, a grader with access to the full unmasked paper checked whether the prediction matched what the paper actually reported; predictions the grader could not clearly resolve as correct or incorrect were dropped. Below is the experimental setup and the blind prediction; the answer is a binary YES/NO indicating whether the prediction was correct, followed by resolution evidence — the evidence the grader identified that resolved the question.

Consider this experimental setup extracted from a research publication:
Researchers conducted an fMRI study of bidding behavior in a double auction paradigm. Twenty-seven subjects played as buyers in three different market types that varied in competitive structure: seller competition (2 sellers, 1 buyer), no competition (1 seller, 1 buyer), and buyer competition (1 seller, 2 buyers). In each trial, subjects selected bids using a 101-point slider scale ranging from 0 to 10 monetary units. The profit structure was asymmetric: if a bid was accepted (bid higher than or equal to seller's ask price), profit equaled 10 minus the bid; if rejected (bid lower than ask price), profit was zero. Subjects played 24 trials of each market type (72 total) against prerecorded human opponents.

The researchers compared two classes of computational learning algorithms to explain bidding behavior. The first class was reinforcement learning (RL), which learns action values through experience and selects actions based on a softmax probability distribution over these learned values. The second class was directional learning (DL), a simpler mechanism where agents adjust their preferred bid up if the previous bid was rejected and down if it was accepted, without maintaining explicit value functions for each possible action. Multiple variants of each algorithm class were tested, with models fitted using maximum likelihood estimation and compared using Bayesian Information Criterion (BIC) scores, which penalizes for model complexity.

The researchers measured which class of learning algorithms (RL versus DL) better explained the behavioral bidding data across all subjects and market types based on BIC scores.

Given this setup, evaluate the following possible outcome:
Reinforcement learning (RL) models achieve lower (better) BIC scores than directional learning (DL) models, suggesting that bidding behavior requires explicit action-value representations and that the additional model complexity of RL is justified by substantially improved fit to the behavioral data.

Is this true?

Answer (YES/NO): NO